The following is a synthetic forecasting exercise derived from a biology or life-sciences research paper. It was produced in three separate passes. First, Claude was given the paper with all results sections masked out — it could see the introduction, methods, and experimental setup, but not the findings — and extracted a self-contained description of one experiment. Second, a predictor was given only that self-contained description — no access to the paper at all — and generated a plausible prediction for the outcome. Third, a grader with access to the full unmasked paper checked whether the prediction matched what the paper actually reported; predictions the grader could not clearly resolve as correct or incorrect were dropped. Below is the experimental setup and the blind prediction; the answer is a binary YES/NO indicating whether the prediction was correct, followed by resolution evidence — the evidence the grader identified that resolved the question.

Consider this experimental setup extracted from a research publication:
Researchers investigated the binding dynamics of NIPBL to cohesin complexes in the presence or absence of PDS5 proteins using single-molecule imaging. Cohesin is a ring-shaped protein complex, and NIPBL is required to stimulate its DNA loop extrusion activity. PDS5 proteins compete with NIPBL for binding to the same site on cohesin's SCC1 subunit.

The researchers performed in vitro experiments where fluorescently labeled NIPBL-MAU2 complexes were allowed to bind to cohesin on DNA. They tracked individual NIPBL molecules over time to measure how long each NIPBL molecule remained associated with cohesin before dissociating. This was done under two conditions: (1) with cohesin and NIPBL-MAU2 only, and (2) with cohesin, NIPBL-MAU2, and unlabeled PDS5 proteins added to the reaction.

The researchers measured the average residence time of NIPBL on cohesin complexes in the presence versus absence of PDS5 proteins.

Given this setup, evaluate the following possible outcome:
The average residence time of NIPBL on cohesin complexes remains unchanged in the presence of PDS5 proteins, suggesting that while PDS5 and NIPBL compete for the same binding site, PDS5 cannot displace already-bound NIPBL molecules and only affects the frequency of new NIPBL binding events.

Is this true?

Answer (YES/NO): NO